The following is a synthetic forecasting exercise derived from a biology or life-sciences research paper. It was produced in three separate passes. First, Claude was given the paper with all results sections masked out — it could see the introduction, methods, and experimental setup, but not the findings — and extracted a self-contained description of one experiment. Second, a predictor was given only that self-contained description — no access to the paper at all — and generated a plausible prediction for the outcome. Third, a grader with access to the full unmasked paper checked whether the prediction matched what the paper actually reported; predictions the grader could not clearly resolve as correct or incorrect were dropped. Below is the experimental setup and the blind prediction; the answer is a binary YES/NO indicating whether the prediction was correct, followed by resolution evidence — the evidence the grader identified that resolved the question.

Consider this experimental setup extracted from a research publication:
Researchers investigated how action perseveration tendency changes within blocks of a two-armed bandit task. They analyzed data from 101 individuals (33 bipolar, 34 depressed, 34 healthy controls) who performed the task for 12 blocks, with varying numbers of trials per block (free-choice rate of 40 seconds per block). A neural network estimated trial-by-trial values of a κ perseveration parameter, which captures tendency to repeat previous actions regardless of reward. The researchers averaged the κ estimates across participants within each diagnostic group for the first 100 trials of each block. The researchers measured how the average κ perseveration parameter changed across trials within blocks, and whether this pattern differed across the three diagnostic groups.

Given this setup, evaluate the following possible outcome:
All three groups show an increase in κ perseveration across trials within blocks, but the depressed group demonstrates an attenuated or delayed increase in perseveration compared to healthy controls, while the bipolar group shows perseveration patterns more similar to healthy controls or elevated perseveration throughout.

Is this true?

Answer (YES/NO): NO